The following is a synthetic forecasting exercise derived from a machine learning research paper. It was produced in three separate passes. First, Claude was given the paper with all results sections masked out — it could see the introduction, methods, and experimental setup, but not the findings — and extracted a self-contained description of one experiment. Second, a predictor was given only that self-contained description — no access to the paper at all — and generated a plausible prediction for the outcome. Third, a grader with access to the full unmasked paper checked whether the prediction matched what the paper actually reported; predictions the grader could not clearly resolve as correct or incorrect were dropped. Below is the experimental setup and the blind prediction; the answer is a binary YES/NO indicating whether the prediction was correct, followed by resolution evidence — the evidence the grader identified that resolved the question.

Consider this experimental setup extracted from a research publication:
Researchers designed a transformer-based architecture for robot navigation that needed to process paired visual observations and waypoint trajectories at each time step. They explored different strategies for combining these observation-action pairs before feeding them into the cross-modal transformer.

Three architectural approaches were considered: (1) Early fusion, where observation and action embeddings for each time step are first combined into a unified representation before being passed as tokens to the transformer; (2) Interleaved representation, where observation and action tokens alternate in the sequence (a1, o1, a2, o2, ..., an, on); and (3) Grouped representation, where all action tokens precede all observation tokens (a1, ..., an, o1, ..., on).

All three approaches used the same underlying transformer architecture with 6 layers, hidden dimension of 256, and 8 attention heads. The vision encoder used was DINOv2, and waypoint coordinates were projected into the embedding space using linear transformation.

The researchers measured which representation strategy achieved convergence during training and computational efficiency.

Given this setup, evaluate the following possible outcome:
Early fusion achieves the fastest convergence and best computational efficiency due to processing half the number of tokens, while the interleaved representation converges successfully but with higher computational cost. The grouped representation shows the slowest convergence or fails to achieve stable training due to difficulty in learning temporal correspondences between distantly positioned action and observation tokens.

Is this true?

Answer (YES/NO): NO